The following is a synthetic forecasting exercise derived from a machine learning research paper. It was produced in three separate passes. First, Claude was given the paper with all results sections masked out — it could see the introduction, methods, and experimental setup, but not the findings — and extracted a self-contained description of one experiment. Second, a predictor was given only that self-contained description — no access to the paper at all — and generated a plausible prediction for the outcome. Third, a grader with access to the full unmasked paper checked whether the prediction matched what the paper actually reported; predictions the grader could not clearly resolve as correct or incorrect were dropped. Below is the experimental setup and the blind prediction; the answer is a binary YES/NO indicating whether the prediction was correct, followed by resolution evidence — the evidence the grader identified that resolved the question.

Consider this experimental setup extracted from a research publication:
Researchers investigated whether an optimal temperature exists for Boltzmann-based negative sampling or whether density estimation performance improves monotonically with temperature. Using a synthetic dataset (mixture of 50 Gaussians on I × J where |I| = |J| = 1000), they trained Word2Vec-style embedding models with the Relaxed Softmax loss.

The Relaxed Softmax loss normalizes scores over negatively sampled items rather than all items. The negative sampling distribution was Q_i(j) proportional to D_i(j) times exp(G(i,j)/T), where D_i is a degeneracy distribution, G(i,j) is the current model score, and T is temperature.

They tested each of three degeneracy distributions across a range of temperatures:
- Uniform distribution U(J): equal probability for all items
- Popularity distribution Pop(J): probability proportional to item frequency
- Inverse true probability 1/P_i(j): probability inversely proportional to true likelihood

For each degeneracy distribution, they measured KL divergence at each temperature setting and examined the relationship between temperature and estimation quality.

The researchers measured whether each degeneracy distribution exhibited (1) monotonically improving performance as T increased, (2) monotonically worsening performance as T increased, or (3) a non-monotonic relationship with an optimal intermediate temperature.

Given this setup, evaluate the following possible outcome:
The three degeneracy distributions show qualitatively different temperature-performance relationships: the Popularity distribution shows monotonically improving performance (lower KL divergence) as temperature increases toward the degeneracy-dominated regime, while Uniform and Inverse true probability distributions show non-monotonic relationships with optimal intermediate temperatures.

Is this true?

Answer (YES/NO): NO